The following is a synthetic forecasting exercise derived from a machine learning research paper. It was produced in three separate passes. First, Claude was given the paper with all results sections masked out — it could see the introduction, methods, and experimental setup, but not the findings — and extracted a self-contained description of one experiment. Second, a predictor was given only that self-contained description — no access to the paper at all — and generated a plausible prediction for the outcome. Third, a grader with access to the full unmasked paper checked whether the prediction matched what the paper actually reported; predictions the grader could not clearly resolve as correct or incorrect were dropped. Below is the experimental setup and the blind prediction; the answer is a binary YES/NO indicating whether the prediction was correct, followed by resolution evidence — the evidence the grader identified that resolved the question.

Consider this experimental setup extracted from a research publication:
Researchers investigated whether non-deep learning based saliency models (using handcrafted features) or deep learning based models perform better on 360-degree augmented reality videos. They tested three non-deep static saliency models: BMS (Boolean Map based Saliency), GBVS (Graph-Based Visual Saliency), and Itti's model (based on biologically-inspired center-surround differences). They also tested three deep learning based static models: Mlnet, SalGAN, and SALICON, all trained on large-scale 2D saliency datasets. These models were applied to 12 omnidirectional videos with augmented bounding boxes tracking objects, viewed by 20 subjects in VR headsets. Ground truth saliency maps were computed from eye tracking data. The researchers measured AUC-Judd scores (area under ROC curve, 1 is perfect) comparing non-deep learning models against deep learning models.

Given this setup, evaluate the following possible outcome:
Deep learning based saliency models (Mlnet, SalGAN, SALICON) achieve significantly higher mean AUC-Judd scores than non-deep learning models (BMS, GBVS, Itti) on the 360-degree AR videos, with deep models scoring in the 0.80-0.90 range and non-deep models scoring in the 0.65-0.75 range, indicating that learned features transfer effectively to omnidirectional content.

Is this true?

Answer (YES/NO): NO